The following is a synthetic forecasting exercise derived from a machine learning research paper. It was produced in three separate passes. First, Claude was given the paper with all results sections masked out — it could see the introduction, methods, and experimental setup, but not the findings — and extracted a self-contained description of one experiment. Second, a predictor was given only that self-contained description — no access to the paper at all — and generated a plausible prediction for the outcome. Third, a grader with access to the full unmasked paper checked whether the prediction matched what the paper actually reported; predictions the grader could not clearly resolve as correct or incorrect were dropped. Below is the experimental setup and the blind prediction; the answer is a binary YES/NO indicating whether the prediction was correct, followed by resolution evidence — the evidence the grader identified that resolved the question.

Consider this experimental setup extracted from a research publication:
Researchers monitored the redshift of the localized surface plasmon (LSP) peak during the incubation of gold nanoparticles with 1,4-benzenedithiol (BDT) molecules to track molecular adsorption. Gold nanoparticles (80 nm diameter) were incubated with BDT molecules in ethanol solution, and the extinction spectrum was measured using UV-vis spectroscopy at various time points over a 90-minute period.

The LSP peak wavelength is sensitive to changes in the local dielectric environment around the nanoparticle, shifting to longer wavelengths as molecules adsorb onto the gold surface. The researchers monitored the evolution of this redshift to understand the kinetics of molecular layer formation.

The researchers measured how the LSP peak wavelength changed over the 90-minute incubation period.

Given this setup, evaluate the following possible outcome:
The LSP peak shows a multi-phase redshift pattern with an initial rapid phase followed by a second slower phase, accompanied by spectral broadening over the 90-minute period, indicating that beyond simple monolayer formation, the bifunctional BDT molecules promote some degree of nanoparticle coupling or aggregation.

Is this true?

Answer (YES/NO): NO